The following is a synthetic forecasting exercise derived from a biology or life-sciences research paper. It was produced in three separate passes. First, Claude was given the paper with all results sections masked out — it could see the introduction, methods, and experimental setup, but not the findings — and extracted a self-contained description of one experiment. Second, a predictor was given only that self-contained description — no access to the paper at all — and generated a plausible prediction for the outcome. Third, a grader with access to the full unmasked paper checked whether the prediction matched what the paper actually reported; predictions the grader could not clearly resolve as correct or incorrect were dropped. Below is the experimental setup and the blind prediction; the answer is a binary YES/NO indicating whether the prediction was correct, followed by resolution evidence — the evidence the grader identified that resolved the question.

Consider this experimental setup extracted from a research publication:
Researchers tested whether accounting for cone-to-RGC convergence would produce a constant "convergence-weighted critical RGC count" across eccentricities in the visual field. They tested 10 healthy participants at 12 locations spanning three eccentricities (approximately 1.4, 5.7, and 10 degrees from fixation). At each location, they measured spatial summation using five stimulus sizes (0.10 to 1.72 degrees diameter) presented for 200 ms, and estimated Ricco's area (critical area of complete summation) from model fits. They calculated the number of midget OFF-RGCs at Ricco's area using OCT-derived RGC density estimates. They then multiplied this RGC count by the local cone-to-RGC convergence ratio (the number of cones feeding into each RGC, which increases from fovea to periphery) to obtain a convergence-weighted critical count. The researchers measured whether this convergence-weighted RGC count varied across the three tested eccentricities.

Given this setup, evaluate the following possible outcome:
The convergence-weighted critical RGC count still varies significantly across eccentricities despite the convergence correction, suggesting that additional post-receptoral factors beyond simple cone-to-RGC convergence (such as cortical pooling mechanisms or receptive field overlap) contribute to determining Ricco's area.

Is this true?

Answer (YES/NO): NO